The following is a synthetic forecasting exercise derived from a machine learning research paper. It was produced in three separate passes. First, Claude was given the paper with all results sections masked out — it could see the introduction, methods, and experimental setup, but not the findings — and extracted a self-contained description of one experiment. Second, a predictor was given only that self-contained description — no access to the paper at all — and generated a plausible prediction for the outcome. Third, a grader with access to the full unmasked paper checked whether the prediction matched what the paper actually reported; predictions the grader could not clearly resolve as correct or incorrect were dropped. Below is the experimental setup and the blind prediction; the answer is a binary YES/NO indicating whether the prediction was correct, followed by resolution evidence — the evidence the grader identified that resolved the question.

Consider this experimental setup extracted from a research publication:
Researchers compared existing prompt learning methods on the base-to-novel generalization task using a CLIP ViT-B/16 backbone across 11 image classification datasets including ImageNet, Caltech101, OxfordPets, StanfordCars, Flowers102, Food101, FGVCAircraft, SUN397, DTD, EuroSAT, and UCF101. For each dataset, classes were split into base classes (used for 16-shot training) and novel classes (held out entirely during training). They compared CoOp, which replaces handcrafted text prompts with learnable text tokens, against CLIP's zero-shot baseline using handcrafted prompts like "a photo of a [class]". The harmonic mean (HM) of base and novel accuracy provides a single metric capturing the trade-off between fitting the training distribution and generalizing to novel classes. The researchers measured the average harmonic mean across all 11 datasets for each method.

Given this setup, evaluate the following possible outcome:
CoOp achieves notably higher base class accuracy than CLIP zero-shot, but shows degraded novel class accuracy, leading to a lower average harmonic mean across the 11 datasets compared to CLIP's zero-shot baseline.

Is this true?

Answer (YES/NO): YES